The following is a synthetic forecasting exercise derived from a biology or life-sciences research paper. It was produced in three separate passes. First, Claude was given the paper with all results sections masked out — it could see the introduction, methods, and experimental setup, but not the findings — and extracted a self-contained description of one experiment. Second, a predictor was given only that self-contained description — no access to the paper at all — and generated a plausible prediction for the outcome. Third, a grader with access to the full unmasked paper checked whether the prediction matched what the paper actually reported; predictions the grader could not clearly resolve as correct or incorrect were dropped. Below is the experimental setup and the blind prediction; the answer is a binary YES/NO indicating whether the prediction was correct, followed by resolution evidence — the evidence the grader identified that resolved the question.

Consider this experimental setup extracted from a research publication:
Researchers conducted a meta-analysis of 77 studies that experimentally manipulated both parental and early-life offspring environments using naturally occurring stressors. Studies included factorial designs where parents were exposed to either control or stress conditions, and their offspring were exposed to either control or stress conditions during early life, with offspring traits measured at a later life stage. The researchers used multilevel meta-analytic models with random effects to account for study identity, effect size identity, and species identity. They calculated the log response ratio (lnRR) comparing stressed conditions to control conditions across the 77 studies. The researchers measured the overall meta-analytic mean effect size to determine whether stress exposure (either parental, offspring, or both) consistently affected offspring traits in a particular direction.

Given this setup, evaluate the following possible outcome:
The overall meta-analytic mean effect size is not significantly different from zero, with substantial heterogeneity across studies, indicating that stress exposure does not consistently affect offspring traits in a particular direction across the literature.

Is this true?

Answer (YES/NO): YES